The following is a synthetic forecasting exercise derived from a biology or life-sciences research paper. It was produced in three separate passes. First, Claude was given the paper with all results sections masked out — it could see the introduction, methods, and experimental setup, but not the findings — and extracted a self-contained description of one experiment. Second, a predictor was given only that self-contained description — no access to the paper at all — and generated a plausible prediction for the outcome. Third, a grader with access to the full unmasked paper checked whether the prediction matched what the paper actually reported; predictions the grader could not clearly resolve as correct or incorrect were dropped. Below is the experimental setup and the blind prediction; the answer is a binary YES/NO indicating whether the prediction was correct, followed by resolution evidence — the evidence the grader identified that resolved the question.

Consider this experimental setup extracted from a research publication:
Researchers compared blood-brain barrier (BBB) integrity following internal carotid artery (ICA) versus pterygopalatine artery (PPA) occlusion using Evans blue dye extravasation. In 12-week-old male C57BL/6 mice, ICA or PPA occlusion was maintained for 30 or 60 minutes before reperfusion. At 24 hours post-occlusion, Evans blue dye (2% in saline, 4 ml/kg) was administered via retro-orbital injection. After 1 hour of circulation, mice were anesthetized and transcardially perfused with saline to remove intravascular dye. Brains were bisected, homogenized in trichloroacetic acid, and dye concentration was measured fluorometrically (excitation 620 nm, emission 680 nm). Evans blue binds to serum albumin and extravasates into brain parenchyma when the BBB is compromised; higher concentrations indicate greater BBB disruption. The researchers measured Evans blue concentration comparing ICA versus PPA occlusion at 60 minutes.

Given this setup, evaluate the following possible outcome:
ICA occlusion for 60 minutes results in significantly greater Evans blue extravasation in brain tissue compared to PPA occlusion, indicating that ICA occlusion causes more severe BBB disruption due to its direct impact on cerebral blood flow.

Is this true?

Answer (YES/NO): YES